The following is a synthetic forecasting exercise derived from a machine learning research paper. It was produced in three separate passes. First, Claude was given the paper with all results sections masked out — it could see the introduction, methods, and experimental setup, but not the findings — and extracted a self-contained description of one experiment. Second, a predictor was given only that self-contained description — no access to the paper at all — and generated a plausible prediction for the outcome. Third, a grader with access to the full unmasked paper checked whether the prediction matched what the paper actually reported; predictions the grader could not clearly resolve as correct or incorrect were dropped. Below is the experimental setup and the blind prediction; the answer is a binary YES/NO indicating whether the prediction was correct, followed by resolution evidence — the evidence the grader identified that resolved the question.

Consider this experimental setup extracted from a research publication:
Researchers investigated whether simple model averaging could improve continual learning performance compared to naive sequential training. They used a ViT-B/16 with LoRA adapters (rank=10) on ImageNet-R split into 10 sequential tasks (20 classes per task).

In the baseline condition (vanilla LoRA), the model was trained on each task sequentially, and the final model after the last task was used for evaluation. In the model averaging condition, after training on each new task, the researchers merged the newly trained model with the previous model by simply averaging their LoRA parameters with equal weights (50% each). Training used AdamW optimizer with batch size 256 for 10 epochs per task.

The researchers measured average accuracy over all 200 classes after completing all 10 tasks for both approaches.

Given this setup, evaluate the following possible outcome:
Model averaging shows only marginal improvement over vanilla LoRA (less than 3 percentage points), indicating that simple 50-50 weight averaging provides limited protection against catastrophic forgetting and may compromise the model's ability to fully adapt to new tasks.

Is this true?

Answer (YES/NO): NO